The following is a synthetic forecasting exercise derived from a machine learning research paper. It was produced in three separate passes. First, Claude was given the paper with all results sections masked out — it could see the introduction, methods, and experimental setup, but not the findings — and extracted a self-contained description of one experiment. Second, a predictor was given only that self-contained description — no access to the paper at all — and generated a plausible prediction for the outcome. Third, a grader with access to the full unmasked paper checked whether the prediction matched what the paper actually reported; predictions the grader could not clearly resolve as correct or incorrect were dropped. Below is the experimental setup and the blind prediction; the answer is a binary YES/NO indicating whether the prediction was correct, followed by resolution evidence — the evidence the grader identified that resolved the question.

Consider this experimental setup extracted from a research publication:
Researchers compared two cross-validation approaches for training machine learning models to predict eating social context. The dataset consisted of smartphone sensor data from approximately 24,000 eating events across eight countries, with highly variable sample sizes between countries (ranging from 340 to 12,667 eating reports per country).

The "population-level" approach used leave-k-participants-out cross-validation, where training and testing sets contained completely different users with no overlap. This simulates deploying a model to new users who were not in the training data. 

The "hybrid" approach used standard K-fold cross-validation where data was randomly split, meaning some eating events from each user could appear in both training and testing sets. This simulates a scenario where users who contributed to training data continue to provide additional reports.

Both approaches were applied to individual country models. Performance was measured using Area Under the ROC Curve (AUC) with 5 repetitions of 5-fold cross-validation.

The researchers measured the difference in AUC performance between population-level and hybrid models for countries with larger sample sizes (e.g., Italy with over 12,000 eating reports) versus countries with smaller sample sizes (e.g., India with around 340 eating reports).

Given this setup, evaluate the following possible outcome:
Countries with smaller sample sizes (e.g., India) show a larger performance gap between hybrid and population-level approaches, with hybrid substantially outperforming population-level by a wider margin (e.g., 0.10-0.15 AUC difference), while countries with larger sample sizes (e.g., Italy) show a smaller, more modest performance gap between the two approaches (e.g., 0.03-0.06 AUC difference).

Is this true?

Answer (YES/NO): NO